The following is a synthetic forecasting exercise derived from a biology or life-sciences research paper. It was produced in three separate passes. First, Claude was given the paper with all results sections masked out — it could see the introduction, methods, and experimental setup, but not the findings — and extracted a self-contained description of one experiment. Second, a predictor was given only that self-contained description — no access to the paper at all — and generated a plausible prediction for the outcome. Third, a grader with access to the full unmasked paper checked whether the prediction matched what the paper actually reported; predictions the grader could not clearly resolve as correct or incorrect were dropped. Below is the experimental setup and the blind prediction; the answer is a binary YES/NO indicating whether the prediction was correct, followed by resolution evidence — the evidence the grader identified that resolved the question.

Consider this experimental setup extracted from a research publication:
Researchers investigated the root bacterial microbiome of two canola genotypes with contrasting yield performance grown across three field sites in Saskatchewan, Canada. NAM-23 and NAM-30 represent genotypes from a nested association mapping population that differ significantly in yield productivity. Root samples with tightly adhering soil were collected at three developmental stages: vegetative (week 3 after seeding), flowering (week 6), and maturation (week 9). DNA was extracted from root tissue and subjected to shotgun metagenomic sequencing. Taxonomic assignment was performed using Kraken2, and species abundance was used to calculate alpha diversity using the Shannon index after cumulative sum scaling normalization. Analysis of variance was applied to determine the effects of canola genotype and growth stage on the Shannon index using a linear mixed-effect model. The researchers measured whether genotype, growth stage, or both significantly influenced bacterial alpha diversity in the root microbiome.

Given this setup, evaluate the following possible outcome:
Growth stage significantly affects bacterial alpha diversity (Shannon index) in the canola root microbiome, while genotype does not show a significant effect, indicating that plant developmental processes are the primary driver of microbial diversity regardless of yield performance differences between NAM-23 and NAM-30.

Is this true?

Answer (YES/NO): YES